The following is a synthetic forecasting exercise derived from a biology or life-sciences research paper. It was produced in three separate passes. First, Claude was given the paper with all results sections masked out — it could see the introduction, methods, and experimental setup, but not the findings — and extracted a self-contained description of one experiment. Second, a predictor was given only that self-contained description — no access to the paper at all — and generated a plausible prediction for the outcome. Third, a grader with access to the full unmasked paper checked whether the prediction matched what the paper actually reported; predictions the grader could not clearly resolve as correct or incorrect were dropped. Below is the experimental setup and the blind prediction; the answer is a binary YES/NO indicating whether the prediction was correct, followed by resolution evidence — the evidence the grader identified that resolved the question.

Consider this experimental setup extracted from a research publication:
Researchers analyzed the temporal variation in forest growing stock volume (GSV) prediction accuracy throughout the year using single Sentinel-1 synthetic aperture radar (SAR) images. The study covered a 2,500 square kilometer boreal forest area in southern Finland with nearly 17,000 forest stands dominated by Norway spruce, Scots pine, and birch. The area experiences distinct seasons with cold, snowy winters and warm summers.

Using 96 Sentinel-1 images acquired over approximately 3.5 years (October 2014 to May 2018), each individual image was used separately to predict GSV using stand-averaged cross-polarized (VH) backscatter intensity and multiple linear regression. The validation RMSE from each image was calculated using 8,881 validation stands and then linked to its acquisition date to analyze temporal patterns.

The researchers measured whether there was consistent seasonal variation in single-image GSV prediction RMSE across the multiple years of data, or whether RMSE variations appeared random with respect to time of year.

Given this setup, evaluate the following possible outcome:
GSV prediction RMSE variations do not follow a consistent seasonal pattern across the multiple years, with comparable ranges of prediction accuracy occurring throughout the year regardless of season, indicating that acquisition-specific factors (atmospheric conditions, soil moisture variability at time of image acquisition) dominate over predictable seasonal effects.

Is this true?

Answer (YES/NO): YES